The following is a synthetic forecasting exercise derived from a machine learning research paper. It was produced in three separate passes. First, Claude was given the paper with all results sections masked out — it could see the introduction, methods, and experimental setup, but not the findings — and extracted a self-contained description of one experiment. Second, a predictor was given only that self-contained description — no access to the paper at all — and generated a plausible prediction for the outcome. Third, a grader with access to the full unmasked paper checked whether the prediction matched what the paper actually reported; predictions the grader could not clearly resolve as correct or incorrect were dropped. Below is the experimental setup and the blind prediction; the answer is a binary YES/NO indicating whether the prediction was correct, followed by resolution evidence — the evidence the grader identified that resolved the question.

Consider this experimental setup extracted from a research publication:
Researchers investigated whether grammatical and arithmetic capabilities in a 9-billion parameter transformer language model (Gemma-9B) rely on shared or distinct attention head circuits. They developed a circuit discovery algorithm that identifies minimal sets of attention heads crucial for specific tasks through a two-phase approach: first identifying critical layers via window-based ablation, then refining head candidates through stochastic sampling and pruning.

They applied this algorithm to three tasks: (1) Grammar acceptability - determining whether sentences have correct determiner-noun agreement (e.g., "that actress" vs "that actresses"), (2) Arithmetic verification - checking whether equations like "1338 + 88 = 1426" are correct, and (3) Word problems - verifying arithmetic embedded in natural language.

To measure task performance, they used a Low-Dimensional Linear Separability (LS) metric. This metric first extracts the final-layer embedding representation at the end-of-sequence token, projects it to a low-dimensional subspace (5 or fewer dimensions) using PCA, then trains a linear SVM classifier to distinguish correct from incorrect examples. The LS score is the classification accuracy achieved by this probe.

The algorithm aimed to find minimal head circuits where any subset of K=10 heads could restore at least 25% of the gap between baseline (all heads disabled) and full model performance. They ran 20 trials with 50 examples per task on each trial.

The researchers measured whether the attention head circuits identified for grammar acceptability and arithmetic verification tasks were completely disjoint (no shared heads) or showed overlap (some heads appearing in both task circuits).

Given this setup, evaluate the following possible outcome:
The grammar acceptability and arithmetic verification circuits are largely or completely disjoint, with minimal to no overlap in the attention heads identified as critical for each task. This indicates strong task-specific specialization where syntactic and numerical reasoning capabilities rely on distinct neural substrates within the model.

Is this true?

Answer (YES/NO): NO